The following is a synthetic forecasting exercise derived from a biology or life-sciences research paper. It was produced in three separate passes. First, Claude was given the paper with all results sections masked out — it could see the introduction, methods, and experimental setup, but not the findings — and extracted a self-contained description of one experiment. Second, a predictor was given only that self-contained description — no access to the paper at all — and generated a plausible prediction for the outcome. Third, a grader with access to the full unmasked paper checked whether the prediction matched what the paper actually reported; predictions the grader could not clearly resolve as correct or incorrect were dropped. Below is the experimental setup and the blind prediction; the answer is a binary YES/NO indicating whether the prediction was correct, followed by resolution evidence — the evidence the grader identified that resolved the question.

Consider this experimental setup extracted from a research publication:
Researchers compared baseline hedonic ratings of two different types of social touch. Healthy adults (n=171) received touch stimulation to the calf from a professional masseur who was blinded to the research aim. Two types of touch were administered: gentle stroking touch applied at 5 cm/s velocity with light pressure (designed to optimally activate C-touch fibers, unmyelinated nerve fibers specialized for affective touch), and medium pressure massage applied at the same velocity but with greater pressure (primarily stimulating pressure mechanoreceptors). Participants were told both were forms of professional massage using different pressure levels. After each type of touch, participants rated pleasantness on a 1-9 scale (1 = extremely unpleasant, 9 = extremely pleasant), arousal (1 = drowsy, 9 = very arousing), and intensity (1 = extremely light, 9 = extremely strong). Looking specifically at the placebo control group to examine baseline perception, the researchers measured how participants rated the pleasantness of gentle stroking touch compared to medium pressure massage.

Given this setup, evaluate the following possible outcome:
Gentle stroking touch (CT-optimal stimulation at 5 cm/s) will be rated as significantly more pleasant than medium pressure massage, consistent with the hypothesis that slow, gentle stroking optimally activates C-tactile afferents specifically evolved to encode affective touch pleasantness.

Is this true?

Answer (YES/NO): NO